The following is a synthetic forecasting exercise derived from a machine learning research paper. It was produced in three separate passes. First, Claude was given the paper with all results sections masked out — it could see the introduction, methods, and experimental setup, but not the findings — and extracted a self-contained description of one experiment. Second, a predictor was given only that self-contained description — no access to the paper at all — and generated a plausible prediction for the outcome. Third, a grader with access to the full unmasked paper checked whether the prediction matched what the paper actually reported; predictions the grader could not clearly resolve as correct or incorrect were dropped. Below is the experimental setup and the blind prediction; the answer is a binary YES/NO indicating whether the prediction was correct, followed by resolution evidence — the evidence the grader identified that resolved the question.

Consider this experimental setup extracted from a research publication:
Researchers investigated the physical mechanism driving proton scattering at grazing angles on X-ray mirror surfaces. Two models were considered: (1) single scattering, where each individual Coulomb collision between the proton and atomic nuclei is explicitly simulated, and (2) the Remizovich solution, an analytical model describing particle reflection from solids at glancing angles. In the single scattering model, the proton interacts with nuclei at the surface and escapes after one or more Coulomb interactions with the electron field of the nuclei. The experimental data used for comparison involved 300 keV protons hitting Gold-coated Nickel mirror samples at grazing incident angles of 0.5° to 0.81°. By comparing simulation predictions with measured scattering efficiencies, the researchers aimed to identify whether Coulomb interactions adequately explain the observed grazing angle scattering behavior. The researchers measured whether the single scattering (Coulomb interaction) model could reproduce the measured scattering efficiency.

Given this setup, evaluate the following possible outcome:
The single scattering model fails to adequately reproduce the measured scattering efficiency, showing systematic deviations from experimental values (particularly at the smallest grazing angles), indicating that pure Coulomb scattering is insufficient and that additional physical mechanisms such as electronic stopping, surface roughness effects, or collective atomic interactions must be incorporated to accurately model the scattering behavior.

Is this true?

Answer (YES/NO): NO